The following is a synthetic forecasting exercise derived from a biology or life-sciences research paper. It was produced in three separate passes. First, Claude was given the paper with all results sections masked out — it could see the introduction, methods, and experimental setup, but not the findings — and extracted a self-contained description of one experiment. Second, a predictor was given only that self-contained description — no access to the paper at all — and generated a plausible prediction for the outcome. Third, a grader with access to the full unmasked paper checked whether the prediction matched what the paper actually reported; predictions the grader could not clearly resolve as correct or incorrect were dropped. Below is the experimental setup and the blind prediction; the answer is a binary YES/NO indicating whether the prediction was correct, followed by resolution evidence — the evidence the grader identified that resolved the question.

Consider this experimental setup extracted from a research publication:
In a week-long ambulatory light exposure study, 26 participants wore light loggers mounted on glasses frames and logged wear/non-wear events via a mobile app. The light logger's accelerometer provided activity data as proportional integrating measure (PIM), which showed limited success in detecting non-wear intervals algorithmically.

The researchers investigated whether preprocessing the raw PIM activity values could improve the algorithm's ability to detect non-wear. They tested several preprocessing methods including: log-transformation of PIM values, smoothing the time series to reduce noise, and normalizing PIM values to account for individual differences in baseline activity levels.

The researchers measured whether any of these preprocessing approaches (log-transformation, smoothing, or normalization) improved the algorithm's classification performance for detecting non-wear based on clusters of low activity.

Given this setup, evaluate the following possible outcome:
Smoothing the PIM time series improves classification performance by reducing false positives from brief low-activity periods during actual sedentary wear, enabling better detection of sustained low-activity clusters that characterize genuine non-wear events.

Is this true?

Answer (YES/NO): NO